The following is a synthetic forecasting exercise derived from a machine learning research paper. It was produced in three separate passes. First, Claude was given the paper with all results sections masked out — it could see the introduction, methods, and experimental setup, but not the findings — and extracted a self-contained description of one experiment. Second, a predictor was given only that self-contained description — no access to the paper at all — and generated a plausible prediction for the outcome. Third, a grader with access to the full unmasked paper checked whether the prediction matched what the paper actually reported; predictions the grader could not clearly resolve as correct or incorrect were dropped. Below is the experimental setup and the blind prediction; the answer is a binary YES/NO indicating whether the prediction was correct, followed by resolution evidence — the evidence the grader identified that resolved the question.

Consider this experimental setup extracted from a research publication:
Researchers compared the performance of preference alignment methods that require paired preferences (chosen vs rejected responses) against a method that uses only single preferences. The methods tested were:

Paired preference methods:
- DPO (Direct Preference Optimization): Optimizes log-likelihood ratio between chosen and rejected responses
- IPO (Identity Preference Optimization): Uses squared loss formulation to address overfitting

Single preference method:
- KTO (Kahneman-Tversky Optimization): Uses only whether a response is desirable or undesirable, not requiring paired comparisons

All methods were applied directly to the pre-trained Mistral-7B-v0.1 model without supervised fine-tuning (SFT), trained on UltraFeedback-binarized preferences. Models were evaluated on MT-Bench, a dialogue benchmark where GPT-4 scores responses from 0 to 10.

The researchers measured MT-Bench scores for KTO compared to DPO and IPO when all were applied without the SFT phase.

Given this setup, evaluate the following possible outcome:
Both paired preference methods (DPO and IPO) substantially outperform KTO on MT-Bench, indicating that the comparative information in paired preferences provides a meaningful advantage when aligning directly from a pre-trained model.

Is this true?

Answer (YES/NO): NO